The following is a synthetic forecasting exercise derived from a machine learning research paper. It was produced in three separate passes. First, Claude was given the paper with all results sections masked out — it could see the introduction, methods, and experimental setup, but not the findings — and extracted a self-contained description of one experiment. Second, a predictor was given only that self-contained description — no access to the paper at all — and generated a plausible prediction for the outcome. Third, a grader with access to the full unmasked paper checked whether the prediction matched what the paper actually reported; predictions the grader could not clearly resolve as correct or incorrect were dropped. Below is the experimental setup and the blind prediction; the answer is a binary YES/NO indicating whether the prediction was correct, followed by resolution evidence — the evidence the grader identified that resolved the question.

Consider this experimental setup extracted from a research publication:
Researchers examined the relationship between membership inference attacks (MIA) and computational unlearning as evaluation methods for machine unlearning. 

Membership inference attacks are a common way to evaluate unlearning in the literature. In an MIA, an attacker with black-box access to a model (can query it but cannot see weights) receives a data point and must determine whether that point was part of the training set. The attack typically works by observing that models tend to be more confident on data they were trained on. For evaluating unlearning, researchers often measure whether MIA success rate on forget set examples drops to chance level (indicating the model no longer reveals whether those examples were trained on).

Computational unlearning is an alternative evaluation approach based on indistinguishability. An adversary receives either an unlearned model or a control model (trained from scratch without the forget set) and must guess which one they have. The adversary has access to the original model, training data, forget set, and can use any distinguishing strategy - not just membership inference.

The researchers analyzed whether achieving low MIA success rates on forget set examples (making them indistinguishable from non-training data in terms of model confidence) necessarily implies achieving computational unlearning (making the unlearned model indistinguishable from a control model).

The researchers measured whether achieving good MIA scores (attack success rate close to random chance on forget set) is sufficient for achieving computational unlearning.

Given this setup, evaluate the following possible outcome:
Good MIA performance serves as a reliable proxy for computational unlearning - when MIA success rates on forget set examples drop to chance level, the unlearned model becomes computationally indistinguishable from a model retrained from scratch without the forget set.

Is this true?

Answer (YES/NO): NO